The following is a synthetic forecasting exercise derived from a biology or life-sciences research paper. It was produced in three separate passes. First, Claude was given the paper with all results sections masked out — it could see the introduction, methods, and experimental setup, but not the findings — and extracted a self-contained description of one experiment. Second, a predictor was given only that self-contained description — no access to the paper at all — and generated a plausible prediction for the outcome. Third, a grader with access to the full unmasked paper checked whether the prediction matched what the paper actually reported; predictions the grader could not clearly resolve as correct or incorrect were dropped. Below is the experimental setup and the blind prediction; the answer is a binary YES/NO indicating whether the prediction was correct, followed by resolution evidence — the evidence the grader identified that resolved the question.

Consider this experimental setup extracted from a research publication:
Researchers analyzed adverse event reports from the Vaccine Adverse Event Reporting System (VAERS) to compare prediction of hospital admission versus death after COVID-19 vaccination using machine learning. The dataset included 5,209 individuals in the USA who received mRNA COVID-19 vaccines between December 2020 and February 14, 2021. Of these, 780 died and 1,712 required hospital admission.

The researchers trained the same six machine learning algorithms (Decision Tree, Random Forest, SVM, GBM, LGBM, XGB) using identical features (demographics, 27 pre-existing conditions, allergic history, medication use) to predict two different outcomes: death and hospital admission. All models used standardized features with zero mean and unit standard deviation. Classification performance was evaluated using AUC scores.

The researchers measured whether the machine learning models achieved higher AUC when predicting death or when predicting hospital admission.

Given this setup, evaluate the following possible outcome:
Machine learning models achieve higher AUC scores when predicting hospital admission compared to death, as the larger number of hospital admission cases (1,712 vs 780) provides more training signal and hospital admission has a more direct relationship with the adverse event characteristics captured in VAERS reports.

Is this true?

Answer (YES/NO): NO